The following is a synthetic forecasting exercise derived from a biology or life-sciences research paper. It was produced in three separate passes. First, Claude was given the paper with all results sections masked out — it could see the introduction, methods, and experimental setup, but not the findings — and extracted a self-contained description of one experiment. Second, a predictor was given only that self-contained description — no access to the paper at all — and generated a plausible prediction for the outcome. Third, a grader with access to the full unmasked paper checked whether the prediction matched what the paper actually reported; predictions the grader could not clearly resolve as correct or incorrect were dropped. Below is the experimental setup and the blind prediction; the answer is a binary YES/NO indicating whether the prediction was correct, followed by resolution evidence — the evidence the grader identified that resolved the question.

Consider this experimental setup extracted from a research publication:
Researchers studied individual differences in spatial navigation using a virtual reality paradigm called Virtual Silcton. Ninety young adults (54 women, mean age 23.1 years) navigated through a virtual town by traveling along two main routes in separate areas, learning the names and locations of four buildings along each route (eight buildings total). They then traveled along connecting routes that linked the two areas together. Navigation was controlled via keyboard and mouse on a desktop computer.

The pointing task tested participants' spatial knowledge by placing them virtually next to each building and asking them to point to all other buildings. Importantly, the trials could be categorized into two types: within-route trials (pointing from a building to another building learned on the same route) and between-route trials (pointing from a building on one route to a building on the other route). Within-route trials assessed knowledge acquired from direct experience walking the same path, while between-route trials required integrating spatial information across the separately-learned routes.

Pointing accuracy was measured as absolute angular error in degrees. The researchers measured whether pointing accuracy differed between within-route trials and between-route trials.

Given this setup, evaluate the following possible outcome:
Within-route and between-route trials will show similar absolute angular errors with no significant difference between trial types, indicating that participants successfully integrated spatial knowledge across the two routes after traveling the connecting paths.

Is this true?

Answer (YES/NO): NO